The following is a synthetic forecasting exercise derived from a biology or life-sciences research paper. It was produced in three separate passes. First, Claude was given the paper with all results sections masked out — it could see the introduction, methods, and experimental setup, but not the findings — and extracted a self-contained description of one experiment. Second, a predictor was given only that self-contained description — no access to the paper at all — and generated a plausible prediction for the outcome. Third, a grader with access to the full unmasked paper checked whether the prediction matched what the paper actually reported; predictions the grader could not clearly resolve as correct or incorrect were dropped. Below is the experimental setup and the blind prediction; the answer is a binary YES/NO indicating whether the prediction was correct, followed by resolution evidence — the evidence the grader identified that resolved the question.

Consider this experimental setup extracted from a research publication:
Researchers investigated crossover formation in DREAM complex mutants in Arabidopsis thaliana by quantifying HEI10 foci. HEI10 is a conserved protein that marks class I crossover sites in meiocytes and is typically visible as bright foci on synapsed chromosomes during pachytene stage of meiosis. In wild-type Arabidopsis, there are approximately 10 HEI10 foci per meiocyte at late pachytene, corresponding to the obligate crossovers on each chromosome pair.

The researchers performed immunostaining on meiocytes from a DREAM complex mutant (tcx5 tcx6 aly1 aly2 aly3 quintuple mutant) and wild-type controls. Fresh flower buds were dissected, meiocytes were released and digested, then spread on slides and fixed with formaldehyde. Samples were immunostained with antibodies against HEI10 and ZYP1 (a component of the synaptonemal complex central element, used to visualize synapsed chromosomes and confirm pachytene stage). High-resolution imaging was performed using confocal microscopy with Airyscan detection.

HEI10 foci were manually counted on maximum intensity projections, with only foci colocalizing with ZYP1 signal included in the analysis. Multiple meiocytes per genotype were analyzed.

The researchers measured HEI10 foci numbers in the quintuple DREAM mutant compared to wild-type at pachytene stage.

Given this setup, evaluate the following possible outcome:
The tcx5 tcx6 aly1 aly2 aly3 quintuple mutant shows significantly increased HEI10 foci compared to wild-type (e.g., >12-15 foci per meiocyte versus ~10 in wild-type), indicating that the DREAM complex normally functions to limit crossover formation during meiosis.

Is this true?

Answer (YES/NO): NO